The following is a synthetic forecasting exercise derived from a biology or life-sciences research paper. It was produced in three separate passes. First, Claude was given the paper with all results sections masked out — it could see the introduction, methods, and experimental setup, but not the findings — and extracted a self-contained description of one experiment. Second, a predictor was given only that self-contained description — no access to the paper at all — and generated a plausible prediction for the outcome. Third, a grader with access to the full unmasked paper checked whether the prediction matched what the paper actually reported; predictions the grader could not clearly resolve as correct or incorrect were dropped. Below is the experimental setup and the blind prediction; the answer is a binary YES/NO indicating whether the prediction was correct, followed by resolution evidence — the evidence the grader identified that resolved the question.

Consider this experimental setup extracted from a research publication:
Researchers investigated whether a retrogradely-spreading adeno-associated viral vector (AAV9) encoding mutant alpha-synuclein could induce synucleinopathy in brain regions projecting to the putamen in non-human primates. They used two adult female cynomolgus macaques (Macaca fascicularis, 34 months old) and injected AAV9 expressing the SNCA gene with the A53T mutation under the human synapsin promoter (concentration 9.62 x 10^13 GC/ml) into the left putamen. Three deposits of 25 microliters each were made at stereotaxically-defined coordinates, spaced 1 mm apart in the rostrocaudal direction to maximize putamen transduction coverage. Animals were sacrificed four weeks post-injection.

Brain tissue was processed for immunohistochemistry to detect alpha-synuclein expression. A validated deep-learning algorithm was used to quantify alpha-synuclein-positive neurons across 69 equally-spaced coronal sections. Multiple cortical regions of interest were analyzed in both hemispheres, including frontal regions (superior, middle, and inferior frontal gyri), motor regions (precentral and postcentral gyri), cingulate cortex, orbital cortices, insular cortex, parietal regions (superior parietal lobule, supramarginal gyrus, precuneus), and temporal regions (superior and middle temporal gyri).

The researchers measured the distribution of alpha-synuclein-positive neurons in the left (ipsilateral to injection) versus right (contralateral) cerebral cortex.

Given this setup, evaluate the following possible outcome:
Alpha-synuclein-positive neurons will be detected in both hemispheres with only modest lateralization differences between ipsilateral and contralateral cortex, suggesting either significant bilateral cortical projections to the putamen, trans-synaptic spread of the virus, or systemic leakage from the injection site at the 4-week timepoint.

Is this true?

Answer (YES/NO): NO